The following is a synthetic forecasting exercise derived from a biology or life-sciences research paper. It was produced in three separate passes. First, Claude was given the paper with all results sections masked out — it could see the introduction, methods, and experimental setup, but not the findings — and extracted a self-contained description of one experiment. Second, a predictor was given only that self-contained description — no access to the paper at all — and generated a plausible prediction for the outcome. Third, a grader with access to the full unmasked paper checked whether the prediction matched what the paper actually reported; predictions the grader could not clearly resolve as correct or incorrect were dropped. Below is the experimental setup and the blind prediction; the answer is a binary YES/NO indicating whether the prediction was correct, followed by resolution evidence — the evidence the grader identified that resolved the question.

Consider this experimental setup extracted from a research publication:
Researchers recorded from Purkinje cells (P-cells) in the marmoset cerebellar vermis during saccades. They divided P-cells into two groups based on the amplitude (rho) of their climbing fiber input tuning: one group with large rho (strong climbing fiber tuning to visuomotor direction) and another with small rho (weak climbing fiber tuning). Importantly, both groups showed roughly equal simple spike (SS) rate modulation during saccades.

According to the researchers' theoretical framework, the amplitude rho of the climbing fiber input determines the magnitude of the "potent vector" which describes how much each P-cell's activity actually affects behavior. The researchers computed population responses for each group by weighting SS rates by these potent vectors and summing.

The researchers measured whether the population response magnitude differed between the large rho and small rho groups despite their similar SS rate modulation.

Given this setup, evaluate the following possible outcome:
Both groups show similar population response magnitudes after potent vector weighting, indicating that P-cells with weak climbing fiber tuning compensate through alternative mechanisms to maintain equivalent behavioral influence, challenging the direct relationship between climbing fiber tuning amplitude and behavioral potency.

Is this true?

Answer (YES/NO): NO